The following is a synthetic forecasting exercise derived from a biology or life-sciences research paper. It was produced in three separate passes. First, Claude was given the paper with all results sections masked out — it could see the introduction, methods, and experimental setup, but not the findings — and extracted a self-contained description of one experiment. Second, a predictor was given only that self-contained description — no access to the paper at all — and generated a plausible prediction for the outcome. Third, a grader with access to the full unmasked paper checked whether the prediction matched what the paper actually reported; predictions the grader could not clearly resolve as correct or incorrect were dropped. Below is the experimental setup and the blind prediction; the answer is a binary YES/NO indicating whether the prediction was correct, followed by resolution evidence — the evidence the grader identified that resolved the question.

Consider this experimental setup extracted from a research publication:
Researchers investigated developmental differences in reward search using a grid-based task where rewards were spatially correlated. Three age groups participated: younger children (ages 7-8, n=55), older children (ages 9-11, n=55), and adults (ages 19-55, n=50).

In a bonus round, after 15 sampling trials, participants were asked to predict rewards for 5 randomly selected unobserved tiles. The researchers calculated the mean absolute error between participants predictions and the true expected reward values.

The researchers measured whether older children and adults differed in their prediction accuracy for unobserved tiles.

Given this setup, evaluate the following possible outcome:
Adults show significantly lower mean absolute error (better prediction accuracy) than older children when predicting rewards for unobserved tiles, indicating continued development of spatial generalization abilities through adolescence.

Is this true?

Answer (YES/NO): NO